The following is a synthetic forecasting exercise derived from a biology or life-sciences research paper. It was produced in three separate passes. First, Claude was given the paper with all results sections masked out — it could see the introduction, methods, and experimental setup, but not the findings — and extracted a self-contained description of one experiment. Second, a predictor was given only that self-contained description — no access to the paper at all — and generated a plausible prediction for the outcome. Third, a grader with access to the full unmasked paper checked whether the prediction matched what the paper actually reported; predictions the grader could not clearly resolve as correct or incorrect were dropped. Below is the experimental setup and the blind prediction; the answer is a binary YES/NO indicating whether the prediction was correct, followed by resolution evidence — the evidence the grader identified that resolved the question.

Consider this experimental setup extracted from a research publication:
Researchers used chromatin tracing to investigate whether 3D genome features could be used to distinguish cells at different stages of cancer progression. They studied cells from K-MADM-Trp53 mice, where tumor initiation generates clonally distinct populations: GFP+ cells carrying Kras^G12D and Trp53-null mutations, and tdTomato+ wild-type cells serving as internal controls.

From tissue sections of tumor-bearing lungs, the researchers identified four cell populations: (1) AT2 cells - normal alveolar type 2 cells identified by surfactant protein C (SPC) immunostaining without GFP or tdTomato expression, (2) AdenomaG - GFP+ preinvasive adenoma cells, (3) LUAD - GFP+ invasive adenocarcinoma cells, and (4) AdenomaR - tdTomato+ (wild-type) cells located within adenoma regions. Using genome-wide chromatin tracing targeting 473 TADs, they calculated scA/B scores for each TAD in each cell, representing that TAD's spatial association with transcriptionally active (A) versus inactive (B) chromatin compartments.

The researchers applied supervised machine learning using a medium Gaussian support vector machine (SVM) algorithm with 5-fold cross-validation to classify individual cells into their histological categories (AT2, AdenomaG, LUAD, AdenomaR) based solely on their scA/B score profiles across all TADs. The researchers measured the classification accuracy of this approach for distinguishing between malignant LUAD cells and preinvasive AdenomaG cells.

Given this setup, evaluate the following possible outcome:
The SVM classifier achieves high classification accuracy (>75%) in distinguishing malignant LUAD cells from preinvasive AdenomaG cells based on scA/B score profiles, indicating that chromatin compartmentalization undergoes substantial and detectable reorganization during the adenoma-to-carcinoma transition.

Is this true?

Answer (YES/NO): YES